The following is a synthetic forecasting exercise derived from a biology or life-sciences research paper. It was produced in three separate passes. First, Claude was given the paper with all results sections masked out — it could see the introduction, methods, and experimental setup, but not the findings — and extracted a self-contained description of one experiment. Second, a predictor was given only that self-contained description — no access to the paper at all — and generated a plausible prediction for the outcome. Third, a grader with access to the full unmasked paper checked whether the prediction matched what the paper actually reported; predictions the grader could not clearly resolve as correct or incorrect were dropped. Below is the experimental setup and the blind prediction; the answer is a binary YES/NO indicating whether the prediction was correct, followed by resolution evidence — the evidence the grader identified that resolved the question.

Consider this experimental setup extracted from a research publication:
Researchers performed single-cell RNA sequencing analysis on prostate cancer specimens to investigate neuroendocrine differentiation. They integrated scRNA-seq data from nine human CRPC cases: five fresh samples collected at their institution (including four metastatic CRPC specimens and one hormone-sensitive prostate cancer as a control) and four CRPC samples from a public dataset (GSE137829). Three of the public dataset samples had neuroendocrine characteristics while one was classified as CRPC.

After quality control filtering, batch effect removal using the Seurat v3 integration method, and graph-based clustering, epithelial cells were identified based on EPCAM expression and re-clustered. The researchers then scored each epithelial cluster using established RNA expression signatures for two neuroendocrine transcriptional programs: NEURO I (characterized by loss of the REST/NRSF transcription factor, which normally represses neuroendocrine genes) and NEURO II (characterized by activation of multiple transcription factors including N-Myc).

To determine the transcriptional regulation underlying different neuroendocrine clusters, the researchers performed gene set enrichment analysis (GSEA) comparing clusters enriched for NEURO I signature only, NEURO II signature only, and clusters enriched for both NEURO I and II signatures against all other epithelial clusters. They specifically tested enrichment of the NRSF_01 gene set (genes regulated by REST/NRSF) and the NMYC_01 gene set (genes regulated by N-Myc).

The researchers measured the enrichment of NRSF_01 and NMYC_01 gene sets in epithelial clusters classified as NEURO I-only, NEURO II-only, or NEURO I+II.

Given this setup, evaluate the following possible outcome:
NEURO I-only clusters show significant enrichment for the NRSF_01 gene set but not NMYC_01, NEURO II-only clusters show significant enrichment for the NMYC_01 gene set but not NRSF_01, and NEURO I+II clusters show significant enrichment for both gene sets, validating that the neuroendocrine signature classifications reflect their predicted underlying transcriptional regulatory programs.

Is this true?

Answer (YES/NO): YES